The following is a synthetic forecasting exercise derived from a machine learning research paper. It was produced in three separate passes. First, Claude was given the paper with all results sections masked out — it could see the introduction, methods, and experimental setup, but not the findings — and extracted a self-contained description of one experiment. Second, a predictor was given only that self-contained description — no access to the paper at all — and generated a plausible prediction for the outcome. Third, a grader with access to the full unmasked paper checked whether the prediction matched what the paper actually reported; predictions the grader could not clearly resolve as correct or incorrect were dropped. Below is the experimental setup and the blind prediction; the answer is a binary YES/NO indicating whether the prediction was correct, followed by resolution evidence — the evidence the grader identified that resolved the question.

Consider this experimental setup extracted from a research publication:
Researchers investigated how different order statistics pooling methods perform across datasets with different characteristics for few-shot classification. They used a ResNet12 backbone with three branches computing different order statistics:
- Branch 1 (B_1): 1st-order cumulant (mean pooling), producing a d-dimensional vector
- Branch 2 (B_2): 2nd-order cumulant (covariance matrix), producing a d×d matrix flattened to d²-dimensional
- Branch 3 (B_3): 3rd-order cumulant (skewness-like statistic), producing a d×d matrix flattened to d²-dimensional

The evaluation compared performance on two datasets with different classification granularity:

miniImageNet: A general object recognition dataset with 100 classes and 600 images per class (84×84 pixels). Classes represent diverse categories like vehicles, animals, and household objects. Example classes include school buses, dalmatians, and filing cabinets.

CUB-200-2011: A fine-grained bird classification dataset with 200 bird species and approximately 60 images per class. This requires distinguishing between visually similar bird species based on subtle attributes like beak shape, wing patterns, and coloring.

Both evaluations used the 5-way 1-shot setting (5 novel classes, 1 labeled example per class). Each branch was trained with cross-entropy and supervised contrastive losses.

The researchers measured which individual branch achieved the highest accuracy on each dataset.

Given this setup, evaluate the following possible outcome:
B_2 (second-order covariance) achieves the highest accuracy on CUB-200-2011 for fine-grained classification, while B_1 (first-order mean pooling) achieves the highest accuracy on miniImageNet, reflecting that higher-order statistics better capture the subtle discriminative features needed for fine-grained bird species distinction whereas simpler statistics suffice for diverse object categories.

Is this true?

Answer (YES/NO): NO